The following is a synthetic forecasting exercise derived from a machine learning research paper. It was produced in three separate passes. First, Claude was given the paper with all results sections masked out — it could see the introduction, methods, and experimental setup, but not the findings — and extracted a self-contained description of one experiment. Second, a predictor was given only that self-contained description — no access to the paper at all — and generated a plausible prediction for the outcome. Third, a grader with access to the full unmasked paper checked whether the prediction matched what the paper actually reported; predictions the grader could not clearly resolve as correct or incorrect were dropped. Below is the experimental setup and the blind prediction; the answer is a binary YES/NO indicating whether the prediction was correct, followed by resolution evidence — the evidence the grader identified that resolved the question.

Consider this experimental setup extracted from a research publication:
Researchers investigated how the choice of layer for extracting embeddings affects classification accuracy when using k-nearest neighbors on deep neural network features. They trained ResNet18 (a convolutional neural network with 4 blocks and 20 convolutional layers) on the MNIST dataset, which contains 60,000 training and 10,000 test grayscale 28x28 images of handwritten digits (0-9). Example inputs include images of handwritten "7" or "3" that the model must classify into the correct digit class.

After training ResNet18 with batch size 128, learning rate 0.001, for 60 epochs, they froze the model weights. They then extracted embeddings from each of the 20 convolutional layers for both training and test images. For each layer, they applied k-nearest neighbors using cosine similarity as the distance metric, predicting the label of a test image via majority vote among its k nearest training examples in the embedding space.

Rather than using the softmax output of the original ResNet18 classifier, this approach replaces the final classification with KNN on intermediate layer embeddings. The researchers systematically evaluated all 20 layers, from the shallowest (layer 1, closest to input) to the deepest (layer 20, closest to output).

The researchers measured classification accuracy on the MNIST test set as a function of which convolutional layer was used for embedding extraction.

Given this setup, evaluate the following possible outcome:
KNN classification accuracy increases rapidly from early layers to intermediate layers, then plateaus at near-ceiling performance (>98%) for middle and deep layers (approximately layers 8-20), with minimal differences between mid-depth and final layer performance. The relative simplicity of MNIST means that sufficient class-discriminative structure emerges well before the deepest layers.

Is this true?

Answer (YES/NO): NO